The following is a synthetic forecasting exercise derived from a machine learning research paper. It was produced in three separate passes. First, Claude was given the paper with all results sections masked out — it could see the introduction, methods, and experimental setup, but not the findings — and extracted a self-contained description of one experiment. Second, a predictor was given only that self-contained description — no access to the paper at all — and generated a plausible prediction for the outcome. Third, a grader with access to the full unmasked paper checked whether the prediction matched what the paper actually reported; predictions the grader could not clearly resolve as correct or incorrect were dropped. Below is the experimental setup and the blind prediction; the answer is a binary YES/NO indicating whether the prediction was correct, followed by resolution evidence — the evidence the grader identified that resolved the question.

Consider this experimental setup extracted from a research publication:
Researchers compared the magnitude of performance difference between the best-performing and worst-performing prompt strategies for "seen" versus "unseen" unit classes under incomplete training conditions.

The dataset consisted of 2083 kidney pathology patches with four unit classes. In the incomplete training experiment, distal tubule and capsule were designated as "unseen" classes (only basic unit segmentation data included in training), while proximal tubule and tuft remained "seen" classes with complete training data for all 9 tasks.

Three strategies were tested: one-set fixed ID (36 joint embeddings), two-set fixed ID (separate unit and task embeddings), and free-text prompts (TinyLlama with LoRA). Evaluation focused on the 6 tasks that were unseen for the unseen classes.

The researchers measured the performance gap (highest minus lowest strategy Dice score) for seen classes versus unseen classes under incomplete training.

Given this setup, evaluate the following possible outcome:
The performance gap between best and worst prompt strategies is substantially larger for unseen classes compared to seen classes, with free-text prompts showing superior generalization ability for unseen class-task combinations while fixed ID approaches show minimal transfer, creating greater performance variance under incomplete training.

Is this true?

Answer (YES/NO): NO